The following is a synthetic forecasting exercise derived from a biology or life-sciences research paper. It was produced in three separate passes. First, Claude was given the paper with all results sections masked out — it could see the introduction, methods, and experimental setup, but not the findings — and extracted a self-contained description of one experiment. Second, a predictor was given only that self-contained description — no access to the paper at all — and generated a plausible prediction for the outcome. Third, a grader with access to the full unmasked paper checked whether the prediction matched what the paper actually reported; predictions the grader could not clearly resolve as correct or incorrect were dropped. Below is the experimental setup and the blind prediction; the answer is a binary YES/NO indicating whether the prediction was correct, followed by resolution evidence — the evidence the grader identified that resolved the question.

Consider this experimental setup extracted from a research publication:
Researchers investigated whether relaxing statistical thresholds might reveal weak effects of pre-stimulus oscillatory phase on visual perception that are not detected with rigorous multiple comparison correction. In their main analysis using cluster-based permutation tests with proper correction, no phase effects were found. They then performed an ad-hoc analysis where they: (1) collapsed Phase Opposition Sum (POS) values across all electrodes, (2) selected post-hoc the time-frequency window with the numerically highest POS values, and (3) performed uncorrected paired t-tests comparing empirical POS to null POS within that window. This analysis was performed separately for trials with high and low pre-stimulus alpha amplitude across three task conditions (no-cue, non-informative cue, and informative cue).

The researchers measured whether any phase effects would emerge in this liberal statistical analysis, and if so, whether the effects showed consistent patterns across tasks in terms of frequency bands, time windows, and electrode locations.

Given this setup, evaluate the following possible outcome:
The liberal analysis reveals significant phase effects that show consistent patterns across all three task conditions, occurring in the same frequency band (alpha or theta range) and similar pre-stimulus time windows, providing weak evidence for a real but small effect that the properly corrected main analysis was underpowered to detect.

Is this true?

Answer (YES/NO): NO